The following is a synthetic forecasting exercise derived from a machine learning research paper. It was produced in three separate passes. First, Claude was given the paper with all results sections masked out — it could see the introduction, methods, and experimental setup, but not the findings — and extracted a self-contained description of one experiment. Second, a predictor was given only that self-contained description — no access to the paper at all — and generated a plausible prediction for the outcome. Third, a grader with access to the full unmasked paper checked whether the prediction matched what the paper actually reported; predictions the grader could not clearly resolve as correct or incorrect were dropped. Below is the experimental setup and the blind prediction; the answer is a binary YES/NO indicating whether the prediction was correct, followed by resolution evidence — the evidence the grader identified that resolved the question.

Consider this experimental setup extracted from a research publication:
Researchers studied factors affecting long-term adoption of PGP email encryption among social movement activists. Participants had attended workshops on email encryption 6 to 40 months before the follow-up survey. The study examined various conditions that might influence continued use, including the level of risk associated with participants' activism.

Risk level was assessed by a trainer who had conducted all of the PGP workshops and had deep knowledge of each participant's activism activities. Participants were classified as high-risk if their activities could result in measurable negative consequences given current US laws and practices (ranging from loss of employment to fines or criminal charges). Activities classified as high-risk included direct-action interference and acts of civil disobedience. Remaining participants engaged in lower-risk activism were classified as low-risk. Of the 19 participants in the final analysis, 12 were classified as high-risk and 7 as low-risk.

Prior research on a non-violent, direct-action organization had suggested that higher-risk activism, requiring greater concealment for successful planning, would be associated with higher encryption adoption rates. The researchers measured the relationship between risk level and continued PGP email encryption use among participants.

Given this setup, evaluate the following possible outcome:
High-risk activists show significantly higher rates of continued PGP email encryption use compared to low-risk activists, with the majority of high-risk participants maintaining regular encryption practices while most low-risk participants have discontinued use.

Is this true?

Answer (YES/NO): NO